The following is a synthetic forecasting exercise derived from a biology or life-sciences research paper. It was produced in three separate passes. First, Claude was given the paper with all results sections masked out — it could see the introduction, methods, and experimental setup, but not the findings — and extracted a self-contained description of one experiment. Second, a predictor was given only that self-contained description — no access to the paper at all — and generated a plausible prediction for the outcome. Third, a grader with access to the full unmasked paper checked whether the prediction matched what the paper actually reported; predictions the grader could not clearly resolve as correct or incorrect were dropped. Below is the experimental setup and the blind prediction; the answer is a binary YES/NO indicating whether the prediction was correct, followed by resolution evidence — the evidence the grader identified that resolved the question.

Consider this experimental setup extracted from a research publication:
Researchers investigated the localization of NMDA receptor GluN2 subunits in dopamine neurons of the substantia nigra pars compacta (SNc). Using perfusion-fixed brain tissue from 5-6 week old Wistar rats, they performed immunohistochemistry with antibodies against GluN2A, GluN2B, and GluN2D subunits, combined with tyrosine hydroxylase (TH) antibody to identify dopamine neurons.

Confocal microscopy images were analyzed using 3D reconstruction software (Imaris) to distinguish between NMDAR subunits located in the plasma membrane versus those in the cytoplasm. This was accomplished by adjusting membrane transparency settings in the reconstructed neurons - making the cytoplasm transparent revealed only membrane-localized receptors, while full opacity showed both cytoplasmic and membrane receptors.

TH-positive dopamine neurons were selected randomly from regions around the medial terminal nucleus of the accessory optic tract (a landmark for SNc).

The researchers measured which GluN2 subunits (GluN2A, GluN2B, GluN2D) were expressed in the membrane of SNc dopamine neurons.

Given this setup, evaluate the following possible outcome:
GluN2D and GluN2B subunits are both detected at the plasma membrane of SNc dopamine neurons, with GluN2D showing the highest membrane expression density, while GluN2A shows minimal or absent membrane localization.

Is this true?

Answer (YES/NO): YES